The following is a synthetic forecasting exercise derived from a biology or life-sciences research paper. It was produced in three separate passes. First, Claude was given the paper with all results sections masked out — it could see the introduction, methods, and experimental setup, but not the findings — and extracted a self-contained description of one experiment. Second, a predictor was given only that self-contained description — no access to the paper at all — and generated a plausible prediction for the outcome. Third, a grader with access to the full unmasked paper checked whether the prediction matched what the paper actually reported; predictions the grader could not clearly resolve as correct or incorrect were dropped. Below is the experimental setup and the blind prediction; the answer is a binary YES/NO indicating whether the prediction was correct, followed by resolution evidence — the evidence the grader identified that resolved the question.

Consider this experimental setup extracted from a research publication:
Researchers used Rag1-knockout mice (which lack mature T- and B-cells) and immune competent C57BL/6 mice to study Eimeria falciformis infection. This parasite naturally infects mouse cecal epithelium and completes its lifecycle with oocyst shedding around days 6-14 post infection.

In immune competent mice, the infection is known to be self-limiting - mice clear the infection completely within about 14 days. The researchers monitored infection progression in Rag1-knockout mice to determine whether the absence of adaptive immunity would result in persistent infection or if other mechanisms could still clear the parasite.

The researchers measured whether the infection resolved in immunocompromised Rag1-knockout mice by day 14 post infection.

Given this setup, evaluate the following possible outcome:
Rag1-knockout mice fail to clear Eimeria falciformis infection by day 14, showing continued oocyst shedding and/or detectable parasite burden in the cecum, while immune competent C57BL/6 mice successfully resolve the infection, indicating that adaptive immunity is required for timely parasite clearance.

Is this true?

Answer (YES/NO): NO